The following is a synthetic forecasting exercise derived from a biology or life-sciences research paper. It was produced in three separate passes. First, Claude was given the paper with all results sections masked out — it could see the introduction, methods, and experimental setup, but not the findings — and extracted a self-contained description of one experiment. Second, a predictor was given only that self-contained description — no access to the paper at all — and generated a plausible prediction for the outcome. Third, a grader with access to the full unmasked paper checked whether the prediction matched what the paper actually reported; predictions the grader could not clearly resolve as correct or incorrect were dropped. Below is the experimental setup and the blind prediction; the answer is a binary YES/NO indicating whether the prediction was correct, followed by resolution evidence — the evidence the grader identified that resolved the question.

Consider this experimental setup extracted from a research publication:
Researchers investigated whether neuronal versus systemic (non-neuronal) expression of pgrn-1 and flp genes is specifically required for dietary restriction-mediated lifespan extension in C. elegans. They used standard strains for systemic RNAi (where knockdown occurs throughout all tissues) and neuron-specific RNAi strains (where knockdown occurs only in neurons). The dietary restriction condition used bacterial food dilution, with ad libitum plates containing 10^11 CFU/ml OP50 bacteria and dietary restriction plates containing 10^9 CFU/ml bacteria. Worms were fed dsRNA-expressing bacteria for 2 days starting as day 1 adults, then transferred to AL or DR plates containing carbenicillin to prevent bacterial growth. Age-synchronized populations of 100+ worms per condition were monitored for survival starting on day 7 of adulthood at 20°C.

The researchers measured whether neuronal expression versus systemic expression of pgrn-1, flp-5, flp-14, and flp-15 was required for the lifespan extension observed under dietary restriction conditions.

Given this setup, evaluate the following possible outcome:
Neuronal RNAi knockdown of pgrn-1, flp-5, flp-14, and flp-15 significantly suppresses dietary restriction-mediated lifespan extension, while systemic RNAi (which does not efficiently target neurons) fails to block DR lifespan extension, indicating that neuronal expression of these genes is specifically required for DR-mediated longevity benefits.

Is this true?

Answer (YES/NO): NO